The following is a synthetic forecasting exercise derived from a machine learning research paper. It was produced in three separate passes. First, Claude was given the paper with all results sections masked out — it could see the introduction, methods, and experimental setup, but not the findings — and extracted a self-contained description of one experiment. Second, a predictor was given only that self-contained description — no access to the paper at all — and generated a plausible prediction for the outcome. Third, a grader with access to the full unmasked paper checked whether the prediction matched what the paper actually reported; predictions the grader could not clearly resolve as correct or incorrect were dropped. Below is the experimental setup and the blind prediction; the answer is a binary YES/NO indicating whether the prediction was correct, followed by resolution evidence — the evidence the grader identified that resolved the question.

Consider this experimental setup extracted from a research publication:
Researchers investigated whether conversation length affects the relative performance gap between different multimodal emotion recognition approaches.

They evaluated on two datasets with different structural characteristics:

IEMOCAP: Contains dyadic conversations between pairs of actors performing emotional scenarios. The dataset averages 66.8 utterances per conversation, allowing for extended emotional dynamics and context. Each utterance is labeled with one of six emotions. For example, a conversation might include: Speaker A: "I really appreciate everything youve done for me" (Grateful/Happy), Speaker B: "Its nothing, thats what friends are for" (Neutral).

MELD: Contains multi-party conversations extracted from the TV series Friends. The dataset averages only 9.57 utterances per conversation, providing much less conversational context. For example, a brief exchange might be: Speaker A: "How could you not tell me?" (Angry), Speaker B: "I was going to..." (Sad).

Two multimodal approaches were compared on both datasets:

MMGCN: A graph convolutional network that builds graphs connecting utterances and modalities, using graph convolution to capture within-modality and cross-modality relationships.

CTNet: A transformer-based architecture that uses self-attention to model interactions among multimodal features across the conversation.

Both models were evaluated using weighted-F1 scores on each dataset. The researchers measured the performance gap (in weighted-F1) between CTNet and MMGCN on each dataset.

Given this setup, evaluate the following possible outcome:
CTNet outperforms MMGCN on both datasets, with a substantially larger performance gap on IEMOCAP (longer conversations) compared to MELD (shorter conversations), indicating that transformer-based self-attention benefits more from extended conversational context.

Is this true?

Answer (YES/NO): NO